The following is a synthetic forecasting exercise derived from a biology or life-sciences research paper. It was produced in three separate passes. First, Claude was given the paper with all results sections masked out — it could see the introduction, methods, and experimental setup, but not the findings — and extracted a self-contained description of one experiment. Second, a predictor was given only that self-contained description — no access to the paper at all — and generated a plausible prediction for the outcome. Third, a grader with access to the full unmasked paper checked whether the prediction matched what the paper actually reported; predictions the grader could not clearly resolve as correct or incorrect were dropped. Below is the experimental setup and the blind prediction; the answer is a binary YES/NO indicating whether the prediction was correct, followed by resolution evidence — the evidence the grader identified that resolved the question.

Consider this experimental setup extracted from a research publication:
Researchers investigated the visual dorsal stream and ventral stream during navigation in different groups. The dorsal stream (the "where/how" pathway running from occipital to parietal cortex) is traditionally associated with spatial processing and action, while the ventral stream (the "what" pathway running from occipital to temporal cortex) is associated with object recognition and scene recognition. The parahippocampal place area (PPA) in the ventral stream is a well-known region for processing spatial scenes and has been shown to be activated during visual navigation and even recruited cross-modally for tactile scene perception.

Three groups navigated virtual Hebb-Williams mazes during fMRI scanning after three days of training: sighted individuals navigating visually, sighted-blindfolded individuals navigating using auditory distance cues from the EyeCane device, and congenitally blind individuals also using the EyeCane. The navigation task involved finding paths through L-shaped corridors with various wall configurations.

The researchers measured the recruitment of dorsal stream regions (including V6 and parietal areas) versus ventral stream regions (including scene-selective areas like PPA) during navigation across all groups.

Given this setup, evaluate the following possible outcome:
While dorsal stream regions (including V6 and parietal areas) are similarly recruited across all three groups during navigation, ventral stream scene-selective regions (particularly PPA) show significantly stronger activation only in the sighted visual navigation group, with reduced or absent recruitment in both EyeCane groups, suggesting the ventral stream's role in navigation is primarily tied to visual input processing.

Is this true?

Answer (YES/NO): NO